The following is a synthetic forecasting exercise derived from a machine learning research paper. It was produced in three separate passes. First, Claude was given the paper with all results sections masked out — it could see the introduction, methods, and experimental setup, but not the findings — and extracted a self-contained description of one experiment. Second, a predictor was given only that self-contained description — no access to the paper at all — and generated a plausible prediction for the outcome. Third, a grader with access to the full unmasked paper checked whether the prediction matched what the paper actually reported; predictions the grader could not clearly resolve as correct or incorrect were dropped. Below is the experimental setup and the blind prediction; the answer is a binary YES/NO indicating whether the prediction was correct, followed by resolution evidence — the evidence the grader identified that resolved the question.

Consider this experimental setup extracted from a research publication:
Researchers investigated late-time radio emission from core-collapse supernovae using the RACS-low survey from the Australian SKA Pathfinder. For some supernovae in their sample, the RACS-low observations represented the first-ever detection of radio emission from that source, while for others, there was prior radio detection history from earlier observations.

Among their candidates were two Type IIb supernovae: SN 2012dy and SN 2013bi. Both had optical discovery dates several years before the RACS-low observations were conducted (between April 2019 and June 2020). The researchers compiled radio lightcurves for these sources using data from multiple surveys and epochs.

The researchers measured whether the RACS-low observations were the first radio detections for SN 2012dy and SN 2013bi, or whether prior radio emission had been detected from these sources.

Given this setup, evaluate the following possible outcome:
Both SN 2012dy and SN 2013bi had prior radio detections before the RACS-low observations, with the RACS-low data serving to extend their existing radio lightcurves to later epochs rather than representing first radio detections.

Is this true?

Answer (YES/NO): NO